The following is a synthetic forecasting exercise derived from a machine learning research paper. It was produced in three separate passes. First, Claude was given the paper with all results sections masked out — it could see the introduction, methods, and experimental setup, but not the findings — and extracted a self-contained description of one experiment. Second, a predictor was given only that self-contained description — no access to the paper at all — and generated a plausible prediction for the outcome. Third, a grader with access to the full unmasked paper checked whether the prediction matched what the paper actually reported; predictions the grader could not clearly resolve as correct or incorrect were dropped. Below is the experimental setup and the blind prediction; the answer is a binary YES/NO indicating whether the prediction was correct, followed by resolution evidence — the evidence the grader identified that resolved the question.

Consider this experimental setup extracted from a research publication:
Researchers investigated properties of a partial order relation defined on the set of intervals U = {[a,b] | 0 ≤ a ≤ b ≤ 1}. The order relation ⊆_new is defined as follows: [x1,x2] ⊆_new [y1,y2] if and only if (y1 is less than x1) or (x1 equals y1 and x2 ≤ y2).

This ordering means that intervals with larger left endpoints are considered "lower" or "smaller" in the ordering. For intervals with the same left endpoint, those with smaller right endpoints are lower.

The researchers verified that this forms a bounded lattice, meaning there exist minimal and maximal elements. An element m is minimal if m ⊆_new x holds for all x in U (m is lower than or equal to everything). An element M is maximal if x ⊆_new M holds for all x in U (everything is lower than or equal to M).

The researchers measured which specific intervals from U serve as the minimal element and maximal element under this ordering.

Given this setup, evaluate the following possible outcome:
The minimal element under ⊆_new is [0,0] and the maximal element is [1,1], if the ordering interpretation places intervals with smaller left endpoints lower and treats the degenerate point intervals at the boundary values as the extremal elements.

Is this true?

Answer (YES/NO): NO